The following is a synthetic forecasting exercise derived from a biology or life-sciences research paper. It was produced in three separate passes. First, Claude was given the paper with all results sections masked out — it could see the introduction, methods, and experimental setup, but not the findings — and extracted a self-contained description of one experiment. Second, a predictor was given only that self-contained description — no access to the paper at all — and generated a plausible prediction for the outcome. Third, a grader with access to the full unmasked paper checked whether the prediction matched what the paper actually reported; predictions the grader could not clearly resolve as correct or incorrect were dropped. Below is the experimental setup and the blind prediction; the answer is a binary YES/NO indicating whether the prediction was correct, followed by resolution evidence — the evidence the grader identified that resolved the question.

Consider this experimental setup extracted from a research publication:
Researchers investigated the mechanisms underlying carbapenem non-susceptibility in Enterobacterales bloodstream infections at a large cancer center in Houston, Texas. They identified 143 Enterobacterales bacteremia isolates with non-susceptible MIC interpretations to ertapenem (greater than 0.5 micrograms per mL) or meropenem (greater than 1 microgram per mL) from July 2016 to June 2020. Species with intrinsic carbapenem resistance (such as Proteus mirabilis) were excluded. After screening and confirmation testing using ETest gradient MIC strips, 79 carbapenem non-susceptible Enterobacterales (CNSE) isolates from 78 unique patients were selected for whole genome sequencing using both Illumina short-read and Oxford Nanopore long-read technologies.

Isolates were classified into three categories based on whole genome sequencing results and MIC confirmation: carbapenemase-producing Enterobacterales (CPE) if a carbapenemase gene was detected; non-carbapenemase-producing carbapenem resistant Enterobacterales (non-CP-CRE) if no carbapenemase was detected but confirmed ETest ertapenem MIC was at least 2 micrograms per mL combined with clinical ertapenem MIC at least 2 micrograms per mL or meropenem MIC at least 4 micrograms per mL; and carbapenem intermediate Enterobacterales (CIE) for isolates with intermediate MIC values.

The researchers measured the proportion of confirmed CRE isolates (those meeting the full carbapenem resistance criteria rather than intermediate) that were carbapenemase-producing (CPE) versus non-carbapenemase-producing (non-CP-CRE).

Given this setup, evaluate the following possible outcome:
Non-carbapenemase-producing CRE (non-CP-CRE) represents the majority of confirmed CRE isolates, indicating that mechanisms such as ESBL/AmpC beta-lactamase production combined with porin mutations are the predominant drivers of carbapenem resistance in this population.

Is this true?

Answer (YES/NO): YES